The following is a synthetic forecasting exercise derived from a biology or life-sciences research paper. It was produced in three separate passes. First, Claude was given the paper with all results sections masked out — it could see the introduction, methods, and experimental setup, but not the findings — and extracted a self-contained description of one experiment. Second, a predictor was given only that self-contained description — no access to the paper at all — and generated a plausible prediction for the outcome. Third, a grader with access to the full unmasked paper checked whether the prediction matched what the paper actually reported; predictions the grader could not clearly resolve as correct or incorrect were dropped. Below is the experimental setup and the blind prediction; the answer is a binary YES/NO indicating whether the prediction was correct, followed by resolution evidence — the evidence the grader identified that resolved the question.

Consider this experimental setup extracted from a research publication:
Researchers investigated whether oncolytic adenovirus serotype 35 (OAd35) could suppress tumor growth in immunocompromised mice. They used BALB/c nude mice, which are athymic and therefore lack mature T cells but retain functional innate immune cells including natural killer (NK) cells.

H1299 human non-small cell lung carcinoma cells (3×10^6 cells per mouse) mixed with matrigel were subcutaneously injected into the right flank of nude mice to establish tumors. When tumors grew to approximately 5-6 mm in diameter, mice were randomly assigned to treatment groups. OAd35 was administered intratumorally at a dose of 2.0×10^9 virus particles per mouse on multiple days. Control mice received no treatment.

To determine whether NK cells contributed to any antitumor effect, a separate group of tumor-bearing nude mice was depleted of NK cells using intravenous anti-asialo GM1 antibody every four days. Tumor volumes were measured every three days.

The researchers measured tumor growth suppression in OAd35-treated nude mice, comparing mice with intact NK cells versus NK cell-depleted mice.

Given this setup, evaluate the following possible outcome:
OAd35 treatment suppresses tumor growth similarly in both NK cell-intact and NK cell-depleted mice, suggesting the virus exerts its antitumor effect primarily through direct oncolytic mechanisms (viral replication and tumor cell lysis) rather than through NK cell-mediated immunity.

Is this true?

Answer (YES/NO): NO